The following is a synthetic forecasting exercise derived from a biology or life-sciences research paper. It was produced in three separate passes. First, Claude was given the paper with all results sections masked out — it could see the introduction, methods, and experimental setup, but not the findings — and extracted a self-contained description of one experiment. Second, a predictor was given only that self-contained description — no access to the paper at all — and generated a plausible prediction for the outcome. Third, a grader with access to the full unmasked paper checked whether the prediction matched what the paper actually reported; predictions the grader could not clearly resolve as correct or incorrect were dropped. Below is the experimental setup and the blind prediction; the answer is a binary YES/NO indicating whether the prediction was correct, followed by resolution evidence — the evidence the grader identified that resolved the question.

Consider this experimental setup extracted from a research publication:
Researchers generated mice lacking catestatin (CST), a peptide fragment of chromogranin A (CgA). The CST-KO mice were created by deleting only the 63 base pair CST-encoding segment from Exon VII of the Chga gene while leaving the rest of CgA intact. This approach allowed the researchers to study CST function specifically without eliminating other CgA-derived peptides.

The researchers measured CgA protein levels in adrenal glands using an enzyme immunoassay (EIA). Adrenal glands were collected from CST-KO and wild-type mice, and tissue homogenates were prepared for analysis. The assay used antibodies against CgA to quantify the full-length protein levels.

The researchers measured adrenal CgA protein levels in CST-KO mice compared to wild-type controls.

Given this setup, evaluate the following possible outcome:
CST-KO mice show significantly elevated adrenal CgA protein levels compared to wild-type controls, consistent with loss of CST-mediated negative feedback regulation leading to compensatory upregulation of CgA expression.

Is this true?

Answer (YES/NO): NO